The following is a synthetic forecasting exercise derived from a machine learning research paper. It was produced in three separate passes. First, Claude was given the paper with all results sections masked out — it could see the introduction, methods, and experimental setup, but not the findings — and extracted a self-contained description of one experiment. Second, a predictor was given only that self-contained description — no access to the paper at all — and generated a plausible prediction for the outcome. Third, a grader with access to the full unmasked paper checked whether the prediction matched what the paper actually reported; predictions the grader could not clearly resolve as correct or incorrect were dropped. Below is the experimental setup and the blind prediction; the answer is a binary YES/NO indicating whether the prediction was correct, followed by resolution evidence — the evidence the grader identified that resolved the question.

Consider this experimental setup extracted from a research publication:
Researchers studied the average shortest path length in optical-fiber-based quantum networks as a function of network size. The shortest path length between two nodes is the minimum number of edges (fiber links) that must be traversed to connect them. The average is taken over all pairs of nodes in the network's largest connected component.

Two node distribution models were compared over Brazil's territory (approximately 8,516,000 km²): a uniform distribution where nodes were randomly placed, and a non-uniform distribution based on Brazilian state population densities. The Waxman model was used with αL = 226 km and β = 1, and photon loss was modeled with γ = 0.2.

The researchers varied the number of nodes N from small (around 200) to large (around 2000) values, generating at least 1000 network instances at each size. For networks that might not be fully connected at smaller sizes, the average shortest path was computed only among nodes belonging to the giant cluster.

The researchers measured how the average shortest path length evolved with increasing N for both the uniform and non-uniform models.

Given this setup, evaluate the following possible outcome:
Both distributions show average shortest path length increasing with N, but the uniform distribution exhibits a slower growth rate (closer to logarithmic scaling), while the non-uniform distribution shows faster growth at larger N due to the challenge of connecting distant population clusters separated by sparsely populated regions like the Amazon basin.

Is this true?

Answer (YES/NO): NO